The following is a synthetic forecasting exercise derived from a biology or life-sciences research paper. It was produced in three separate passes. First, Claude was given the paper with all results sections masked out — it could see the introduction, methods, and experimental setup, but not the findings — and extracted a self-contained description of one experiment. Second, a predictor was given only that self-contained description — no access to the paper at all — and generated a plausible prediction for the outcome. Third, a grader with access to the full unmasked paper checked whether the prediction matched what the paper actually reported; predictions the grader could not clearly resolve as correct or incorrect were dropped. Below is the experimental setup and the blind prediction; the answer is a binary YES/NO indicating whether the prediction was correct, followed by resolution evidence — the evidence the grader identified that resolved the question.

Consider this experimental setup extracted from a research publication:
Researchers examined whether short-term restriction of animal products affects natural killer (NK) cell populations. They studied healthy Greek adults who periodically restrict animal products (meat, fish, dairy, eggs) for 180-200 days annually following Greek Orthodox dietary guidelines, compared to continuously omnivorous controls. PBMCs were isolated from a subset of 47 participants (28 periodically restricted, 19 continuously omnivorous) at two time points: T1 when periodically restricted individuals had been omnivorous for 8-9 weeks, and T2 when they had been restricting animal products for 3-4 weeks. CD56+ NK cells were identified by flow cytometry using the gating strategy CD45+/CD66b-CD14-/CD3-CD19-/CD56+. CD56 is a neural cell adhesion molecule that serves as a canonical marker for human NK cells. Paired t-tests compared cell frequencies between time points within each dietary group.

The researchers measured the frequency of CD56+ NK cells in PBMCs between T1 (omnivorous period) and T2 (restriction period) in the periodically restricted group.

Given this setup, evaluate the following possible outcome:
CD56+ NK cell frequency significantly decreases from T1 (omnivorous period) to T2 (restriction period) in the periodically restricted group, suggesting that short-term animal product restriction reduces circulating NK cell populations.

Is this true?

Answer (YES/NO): YES